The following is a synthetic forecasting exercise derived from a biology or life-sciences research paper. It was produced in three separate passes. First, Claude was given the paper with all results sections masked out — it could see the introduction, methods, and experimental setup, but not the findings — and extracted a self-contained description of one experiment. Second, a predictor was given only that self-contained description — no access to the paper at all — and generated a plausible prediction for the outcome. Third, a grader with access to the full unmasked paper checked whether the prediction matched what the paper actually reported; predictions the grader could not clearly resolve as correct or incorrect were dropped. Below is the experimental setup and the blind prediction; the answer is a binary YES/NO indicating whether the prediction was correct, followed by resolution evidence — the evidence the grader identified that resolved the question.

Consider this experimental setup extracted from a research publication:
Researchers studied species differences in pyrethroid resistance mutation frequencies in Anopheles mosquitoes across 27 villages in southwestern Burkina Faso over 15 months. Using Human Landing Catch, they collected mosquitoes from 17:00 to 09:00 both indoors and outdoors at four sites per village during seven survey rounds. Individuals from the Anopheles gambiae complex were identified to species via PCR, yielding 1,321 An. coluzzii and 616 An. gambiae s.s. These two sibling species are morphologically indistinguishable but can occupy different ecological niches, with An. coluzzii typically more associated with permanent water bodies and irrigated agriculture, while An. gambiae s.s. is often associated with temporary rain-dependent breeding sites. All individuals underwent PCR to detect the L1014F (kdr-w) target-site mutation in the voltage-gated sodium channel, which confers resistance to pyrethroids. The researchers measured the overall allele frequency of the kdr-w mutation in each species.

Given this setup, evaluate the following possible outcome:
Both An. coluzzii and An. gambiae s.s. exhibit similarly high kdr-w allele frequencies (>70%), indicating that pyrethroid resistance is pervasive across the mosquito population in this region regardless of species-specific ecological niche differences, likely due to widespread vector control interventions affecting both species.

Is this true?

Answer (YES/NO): NO